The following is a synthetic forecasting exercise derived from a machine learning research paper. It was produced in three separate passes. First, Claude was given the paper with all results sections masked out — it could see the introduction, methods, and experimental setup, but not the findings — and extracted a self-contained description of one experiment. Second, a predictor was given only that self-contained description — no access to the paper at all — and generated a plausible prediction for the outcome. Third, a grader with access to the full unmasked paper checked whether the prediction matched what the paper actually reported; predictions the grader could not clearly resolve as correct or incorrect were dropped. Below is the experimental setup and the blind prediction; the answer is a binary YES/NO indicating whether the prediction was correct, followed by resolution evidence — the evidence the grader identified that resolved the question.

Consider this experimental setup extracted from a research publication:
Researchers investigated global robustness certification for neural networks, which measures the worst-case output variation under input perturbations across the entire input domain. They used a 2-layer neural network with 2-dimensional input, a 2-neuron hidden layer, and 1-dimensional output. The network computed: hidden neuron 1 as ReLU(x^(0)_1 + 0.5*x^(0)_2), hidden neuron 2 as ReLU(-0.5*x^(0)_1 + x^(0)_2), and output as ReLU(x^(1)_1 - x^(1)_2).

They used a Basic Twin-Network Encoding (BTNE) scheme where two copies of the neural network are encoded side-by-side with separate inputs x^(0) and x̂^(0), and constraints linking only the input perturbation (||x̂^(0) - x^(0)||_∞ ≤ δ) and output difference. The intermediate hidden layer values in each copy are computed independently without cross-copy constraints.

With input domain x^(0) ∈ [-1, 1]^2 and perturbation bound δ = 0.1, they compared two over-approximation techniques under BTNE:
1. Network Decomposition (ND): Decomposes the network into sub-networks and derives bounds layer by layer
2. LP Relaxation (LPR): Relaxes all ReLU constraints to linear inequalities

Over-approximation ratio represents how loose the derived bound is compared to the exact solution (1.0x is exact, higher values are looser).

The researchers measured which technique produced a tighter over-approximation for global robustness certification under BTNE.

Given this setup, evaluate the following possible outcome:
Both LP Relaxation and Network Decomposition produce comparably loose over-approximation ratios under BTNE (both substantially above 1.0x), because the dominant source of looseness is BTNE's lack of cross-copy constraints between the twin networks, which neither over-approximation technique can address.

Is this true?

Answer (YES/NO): NO